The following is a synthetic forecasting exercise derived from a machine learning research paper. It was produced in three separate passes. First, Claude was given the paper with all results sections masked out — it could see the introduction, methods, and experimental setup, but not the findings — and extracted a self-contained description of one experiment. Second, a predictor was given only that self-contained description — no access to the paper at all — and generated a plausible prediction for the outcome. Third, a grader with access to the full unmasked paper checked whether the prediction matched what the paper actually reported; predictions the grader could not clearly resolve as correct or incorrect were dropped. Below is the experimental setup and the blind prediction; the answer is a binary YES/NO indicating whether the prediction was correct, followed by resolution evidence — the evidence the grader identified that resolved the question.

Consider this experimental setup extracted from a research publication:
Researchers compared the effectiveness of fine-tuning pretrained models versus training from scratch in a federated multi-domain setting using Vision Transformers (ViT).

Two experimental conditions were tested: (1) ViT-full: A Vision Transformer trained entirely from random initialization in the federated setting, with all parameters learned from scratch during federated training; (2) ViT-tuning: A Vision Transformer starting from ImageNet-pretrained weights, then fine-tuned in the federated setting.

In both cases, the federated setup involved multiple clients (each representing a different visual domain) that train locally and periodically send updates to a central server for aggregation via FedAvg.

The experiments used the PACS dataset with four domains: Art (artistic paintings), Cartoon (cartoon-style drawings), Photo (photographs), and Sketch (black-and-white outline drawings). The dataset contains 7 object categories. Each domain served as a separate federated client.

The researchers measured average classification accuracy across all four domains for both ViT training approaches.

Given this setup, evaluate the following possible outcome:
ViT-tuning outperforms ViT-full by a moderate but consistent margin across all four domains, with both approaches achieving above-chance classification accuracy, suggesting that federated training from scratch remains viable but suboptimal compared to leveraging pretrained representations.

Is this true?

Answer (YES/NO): NO